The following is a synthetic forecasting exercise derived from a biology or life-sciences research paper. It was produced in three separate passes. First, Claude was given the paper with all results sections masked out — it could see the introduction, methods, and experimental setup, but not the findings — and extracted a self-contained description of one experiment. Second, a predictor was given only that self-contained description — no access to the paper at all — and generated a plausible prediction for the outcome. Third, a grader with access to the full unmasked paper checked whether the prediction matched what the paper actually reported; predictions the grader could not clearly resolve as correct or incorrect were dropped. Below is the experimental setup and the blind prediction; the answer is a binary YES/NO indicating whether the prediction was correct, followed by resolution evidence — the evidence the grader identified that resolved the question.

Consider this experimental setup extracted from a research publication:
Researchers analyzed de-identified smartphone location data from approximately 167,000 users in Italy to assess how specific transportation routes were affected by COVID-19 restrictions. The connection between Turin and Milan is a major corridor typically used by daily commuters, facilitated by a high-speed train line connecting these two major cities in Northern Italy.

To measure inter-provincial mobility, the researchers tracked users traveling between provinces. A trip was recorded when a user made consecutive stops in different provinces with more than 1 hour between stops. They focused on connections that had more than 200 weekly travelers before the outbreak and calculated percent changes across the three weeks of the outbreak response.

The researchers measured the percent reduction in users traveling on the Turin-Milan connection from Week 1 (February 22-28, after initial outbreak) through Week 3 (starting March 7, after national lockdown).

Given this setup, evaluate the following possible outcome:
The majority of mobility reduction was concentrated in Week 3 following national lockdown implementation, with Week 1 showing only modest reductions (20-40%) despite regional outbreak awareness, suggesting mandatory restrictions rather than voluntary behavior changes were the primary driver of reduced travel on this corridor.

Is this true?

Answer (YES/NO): NO